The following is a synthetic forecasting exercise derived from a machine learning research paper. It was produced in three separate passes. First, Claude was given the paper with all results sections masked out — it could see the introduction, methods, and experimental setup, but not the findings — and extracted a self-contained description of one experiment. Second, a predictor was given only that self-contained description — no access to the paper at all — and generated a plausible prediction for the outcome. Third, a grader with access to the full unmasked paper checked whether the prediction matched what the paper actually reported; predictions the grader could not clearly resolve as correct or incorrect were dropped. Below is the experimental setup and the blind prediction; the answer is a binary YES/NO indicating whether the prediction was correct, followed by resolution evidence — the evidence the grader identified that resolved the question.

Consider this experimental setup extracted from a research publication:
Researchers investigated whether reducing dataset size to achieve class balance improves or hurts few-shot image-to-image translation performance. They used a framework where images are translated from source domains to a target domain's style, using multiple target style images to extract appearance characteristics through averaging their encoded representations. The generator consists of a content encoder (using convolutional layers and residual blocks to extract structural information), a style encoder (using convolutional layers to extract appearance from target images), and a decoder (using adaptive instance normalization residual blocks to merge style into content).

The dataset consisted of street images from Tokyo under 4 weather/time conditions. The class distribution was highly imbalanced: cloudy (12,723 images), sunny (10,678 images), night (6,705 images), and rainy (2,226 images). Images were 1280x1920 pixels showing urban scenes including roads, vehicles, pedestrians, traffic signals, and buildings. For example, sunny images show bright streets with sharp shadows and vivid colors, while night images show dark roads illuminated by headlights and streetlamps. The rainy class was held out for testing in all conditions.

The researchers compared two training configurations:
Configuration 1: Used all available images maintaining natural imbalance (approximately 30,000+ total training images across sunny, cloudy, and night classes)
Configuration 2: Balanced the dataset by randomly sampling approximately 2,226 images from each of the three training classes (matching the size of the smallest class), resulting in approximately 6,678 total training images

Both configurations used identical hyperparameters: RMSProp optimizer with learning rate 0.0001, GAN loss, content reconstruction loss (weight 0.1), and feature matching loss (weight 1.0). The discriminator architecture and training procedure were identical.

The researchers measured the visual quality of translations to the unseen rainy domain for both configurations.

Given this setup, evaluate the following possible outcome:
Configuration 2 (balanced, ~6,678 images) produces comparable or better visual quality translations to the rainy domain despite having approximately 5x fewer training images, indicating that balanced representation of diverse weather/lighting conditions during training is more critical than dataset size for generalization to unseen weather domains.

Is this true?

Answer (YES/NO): NO